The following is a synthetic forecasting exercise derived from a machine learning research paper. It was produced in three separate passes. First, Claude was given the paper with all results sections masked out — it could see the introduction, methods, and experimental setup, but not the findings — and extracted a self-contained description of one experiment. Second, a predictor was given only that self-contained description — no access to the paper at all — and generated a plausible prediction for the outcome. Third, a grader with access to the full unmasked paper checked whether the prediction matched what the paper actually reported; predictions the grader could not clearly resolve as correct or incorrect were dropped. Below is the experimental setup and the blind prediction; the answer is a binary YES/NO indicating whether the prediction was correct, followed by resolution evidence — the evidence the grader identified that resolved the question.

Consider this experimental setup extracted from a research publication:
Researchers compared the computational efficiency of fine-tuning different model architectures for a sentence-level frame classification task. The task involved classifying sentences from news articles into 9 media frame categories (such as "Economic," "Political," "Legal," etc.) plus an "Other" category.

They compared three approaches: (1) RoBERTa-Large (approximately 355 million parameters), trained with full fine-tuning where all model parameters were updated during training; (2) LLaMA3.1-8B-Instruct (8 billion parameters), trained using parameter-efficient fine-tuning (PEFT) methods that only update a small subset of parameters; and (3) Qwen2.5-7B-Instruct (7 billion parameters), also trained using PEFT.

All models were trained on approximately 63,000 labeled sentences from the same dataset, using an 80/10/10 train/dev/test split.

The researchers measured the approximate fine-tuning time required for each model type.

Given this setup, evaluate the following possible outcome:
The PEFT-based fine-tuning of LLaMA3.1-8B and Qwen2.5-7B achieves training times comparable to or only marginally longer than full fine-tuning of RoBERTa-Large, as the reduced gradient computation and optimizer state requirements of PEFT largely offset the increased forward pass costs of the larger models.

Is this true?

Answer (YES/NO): NO